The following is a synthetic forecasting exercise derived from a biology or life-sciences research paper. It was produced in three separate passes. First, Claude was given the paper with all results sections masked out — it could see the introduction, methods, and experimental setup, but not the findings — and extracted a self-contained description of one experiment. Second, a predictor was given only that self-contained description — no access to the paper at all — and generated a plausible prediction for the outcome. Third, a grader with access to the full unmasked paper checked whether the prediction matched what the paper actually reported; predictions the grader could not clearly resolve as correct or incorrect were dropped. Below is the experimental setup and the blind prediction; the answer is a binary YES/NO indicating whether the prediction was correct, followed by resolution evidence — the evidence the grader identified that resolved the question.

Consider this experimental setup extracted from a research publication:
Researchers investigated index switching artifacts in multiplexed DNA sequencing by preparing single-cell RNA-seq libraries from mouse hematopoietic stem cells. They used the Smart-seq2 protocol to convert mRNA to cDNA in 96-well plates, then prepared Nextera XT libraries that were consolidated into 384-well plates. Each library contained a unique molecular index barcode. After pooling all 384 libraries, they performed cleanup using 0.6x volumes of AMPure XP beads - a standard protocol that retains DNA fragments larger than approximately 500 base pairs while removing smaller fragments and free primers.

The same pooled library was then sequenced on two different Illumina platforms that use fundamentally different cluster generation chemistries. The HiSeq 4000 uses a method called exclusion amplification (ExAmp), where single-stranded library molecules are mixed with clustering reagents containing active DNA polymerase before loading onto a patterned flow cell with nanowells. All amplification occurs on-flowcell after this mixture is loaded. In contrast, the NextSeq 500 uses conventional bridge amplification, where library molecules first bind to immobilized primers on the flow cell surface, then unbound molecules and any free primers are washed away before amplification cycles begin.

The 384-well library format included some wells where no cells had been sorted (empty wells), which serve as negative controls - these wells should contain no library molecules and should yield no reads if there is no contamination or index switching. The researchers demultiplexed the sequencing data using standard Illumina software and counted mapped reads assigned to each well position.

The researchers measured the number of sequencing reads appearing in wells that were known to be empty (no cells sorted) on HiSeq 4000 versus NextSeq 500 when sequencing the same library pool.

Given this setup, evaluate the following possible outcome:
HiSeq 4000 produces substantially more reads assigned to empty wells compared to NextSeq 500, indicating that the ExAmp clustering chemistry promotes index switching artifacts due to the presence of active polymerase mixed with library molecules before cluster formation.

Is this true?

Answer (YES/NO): YES